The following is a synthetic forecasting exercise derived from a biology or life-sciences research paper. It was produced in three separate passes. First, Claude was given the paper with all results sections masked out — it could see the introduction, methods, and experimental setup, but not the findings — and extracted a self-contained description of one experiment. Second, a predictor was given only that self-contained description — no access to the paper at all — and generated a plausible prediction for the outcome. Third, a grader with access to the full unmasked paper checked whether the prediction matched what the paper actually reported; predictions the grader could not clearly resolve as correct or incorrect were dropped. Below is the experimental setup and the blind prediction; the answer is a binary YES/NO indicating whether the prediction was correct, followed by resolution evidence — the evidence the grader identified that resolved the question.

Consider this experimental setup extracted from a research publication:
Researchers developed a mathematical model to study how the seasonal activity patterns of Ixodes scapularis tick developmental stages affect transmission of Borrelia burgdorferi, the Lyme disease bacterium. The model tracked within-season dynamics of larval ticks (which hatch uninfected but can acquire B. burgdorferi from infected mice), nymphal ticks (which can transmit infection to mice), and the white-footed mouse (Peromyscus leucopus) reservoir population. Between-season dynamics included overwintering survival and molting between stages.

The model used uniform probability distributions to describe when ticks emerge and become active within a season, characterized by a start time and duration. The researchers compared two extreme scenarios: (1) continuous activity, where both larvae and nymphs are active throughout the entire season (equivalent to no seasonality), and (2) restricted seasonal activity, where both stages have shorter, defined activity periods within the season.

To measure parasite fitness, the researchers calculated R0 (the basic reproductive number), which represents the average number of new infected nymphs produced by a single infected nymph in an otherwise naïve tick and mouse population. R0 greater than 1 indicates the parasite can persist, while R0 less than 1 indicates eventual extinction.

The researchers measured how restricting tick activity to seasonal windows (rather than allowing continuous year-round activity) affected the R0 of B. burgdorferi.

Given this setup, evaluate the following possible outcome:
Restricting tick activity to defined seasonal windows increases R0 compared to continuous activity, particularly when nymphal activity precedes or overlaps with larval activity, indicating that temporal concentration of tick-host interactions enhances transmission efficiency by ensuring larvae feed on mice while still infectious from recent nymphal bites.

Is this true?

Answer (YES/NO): YES